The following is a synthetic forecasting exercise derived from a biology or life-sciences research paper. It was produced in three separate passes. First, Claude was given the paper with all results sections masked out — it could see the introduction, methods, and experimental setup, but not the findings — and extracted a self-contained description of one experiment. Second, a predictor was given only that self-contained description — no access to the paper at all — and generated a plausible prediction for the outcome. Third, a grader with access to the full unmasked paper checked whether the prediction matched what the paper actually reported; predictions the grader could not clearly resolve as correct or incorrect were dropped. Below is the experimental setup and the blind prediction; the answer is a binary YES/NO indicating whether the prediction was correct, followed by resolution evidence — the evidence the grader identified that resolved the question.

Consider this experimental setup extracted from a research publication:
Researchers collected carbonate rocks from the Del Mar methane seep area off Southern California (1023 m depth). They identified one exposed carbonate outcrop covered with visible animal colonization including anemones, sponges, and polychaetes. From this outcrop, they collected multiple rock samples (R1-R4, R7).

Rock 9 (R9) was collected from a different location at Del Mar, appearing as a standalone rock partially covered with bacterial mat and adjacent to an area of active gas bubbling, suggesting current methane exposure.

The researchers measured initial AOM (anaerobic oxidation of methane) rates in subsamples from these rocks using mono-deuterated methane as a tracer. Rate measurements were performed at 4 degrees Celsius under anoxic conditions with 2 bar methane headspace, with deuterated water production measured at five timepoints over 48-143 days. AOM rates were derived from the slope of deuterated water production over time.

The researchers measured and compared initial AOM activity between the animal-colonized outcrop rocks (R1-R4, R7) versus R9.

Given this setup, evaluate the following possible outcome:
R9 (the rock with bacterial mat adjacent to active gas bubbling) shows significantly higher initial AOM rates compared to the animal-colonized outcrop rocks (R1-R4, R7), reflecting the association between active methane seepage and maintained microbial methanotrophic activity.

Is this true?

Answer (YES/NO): YES